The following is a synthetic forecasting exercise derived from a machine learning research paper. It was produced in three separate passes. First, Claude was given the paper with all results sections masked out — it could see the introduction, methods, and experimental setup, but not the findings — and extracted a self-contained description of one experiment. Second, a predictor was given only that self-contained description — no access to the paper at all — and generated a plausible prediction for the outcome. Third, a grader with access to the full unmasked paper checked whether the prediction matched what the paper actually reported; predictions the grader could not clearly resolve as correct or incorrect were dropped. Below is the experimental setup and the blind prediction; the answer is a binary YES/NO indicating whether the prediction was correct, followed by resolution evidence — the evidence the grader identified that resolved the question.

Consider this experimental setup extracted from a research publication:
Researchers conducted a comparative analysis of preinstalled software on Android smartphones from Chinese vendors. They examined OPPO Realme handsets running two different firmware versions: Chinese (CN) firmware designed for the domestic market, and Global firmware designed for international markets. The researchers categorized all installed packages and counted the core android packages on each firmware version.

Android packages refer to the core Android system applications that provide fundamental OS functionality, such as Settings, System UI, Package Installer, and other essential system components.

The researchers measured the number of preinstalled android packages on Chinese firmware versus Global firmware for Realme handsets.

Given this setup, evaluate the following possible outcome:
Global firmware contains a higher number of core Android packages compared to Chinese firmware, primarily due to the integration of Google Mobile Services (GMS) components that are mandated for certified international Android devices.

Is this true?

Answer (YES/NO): YES